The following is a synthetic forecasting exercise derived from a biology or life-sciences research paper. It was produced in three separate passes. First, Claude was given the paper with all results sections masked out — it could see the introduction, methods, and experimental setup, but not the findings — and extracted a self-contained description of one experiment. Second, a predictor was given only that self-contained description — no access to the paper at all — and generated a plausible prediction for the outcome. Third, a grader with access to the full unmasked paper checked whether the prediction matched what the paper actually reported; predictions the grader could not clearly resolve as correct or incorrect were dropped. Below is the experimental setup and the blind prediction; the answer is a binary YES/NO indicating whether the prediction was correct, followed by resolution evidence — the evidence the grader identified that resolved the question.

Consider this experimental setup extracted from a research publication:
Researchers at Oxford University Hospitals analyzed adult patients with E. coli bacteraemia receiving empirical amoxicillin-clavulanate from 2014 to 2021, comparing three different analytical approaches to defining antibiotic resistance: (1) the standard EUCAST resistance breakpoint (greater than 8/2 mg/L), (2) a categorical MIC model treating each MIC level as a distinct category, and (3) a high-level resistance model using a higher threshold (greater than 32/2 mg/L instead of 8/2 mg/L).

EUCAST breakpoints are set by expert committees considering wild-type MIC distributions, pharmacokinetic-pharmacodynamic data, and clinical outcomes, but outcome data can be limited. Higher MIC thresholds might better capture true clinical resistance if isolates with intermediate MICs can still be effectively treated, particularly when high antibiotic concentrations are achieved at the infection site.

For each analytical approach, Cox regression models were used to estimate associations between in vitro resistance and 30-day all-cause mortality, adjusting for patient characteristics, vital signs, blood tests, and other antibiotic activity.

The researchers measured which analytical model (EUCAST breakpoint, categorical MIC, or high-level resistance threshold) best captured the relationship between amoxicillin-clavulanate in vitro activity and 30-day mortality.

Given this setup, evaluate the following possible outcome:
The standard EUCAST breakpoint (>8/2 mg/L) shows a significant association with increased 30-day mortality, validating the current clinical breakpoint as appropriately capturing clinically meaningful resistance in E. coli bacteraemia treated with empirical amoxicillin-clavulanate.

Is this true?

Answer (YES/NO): NO